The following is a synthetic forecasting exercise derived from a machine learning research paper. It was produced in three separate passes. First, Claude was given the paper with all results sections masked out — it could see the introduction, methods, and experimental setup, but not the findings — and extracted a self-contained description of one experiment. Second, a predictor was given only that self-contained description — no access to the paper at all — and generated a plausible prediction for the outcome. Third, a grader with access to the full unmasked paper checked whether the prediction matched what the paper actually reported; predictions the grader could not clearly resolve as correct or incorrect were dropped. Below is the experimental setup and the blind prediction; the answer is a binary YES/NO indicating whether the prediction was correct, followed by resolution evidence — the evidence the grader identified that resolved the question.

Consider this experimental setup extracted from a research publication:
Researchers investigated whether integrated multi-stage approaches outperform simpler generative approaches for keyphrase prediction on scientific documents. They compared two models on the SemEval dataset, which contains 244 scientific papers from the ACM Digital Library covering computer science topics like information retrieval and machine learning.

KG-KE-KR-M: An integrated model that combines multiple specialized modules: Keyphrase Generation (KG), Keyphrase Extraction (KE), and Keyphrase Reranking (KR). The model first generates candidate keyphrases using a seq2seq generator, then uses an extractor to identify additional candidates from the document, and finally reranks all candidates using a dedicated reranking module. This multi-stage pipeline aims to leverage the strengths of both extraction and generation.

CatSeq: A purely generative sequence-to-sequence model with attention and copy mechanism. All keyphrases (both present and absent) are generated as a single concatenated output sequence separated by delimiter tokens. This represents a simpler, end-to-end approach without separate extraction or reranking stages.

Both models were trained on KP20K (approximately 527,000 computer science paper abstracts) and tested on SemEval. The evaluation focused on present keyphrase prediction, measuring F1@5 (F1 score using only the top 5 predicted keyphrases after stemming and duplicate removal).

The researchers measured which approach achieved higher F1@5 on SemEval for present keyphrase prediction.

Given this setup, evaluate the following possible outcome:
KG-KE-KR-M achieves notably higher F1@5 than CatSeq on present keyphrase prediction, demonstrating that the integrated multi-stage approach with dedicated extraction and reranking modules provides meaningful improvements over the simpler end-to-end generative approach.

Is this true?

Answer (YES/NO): NO